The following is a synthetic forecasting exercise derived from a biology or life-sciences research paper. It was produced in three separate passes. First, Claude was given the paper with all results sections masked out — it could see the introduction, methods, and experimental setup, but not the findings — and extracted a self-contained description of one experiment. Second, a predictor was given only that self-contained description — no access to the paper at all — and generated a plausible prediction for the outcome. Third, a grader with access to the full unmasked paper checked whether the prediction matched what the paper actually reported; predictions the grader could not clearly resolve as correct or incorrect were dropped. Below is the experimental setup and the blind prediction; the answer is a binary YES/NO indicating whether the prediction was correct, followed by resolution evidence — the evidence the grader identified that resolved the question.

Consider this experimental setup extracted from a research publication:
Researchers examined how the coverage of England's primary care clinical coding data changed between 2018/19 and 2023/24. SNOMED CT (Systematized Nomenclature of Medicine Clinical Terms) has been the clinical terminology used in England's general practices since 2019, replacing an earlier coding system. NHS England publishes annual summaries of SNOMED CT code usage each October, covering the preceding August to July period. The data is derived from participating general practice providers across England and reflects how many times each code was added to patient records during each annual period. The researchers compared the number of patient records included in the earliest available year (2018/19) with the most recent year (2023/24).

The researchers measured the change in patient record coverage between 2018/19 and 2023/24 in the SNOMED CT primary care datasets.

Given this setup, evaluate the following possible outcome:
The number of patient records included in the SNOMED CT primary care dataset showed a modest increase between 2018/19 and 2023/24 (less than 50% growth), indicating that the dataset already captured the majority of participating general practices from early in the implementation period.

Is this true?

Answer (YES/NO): YES